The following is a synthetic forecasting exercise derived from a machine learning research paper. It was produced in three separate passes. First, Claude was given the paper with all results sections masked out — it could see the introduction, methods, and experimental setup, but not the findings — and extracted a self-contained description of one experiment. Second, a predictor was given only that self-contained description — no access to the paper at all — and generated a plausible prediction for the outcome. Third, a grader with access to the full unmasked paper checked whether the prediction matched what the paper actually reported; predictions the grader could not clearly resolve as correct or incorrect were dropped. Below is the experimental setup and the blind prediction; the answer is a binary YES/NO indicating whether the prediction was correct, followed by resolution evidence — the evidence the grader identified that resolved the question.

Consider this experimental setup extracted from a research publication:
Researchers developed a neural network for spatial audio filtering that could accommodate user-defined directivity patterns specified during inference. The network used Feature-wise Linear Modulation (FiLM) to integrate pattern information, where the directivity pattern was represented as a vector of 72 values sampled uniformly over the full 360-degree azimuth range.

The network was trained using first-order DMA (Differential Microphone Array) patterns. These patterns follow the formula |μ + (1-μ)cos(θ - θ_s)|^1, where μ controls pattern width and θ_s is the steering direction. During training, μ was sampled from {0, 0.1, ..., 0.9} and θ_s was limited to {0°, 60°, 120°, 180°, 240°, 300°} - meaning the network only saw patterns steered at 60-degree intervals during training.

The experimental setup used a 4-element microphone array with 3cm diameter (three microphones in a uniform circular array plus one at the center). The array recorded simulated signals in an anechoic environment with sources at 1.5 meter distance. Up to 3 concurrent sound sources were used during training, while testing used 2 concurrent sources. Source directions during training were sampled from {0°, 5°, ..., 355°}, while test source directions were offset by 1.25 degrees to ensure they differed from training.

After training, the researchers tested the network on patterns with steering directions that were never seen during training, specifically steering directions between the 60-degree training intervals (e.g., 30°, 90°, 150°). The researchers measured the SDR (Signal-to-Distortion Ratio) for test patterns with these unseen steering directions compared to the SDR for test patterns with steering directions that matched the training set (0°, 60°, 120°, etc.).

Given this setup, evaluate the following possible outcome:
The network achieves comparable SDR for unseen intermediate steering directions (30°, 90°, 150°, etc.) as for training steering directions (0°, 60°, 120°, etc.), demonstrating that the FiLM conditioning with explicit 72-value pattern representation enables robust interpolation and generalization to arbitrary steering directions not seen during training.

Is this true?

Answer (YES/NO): NO